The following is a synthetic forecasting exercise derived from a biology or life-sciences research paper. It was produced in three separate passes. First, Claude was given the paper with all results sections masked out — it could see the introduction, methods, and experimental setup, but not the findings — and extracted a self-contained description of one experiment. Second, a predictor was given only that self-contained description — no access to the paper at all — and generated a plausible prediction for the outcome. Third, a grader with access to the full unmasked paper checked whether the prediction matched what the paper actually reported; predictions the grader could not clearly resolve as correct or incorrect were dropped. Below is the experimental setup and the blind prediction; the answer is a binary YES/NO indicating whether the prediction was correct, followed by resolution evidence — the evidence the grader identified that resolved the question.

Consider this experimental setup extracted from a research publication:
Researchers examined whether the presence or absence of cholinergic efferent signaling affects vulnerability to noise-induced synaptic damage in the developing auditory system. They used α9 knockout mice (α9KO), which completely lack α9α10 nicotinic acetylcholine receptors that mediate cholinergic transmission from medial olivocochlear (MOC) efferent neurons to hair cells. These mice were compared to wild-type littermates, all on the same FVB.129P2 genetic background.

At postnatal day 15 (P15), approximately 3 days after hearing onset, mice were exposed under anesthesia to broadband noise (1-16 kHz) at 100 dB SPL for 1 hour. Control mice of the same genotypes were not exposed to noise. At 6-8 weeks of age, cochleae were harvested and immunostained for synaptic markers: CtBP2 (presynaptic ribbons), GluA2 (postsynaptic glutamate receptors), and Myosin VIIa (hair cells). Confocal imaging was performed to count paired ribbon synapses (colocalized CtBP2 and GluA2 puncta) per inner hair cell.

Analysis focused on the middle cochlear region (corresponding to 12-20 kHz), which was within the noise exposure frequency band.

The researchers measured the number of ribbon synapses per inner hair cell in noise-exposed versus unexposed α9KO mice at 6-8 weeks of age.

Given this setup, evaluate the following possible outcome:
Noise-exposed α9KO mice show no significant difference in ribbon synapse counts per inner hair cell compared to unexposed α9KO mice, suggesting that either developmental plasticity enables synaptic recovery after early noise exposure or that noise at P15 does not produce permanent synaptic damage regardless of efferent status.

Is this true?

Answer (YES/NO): NO